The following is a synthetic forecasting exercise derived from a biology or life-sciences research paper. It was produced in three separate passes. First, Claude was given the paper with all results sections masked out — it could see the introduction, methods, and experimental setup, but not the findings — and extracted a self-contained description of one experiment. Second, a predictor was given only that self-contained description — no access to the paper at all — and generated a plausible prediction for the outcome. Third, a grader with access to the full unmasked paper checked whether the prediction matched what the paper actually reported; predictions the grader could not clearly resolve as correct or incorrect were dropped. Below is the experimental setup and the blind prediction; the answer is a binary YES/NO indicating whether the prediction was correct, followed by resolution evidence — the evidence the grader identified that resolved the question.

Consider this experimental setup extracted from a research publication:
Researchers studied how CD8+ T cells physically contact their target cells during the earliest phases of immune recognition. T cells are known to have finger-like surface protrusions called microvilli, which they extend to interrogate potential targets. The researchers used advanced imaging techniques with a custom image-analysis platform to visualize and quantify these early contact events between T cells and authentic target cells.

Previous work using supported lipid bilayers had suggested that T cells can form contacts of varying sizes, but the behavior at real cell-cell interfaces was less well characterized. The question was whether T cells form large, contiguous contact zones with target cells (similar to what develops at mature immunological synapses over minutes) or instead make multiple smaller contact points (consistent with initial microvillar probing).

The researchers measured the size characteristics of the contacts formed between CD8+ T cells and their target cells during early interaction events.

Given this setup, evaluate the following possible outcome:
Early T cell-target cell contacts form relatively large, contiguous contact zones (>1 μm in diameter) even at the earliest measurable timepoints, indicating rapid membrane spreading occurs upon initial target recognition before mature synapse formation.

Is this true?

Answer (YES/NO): NO